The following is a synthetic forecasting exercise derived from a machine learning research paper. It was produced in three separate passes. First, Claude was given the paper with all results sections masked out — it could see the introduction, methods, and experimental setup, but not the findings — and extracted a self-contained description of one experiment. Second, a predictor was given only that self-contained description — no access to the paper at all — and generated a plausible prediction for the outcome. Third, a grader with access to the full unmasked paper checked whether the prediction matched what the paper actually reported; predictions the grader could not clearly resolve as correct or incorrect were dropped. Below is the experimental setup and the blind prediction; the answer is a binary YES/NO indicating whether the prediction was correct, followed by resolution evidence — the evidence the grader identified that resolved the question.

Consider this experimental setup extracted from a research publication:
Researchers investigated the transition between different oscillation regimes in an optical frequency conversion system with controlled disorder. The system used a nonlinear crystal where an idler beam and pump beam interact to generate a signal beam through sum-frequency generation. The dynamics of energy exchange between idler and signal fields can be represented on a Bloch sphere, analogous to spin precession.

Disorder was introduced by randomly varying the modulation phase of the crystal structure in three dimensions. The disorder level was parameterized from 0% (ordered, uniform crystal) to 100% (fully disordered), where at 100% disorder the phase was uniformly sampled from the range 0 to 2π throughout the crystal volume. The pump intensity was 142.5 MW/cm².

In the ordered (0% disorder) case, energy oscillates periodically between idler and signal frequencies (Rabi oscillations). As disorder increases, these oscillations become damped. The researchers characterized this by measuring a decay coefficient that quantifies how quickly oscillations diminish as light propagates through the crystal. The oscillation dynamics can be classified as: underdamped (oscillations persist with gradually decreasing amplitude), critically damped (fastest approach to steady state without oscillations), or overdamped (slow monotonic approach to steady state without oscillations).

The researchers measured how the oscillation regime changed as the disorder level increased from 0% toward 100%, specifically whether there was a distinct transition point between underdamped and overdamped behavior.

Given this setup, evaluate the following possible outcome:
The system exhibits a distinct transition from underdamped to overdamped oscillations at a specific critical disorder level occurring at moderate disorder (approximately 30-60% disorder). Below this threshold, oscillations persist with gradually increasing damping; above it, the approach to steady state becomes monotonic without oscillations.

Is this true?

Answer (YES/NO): YES